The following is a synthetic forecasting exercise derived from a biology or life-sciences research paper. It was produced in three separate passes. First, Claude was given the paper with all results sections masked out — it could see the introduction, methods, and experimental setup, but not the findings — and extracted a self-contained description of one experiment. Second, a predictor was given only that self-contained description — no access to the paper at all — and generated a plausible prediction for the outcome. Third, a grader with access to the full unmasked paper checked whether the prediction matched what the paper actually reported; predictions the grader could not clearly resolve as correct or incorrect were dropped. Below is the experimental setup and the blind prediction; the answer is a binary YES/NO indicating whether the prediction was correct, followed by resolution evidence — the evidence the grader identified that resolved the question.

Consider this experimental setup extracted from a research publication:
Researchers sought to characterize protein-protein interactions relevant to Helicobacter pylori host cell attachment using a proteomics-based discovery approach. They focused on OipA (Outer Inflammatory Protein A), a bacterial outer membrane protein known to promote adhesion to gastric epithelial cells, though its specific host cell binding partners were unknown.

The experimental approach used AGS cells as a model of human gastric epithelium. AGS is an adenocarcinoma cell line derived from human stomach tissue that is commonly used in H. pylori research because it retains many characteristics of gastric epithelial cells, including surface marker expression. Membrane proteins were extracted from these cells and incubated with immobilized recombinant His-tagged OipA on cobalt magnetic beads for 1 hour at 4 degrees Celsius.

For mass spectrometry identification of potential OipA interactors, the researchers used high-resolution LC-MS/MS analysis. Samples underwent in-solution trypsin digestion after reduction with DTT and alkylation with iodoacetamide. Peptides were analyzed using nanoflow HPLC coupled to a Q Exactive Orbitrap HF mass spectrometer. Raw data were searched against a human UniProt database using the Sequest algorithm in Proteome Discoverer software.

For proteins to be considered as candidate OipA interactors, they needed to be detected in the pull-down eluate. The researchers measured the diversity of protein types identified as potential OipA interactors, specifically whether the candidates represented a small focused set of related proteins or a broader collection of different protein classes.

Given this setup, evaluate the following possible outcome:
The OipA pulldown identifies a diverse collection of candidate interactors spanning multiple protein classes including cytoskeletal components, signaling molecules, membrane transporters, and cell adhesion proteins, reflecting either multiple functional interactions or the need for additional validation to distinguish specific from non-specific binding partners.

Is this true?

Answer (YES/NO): YES